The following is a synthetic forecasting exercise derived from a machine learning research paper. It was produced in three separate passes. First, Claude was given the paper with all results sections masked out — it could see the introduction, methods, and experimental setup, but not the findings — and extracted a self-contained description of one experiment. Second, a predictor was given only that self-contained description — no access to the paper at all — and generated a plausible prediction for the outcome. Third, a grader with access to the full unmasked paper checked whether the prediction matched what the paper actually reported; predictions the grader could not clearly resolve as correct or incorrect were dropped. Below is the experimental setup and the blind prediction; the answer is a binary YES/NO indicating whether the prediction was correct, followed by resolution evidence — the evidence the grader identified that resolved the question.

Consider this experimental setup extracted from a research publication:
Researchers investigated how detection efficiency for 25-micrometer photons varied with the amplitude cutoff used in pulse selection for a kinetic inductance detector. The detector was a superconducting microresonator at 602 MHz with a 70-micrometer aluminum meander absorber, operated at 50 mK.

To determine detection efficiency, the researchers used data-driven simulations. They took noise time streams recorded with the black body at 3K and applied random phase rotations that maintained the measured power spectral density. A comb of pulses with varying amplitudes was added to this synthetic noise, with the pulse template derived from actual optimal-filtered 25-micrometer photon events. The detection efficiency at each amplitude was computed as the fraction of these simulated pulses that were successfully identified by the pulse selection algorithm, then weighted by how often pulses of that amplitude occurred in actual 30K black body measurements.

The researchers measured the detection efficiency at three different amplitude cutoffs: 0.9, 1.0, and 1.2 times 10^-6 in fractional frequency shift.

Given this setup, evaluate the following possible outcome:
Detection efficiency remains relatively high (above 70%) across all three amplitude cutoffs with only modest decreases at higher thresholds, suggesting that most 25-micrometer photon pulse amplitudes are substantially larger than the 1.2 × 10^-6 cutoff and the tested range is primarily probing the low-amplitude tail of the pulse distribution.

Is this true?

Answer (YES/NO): NO